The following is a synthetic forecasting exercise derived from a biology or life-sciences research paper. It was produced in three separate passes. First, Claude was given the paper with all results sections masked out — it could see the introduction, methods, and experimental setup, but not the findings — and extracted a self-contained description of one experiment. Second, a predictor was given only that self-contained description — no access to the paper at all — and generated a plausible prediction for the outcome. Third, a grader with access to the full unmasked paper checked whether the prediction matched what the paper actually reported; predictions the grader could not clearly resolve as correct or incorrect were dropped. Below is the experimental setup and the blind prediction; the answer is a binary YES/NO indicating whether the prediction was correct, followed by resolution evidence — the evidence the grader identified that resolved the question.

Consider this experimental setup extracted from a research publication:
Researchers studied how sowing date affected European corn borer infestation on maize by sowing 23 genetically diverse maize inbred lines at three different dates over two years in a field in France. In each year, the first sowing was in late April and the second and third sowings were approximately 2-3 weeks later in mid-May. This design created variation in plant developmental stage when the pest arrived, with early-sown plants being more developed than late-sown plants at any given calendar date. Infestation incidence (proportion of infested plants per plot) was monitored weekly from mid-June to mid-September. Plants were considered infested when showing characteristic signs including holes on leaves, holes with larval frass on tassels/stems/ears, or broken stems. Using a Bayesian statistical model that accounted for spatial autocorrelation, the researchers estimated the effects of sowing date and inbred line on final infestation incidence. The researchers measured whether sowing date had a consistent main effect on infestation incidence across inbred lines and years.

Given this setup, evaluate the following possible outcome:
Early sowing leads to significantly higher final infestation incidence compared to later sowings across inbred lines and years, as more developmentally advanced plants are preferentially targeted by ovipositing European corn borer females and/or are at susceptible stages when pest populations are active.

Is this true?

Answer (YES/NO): NO